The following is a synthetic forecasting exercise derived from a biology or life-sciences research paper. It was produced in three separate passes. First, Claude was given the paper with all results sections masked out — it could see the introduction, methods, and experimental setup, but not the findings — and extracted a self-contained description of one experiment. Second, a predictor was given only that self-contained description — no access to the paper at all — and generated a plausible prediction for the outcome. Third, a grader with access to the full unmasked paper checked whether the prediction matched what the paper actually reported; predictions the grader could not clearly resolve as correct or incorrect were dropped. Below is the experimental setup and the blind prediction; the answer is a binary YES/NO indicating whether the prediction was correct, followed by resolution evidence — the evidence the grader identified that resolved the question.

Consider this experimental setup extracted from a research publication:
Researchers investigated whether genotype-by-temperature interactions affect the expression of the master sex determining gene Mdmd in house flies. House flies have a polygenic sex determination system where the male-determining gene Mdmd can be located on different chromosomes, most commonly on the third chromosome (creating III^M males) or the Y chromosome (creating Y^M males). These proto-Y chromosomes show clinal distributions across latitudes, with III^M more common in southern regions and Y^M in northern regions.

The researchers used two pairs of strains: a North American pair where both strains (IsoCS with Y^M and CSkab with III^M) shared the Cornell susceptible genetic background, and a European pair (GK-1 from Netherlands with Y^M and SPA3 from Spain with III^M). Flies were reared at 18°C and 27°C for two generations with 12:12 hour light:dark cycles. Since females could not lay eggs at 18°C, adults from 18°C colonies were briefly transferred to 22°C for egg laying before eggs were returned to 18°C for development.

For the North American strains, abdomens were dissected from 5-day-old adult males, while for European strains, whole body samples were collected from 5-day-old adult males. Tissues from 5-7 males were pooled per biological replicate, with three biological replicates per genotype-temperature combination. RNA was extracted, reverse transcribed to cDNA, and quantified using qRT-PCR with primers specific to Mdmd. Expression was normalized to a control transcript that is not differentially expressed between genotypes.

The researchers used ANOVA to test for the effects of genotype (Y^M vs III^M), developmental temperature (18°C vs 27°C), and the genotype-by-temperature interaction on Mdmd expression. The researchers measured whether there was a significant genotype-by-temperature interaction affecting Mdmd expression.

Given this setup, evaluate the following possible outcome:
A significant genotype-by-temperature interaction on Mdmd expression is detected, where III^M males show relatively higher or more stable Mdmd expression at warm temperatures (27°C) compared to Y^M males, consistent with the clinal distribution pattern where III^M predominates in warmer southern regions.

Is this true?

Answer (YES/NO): NO